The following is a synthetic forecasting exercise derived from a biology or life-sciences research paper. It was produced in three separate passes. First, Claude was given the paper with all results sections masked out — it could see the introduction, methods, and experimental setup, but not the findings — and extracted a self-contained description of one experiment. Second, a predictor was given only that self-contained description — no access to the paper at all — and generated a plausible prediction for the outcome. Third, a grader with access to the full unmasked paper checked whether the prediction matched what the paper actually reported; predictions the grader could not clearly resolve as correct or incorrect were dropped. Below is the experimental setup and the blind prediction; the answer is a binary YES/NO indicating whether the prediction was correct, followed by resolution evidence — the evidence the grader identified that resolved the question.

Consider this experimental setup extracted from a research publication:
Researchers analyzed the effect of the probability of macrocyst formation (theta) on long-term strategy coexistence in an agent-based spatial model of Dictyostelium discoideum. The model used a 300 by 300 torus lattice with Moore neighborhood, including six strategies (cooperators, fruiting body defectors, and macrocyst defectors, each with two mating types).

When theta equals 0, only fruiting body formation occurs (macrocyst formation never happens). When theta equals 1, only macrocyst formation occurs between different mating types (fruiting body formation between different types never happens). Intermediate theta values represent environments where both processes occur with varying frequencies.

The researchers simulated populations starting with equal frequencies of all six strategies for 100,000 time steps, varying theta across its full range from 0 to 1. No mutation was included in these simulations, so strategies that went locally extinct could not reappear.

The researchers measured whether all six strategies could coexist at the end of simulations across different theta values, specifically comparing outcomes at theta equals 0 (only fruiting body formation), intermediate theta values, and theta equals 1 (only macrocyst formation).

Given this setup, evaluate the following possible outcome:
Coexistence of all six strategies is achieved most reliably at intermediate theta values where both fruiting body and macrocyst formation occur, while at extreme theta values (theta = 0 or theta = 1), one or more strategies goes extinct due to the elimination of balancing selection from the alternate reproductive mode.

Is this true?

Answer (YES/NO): NO